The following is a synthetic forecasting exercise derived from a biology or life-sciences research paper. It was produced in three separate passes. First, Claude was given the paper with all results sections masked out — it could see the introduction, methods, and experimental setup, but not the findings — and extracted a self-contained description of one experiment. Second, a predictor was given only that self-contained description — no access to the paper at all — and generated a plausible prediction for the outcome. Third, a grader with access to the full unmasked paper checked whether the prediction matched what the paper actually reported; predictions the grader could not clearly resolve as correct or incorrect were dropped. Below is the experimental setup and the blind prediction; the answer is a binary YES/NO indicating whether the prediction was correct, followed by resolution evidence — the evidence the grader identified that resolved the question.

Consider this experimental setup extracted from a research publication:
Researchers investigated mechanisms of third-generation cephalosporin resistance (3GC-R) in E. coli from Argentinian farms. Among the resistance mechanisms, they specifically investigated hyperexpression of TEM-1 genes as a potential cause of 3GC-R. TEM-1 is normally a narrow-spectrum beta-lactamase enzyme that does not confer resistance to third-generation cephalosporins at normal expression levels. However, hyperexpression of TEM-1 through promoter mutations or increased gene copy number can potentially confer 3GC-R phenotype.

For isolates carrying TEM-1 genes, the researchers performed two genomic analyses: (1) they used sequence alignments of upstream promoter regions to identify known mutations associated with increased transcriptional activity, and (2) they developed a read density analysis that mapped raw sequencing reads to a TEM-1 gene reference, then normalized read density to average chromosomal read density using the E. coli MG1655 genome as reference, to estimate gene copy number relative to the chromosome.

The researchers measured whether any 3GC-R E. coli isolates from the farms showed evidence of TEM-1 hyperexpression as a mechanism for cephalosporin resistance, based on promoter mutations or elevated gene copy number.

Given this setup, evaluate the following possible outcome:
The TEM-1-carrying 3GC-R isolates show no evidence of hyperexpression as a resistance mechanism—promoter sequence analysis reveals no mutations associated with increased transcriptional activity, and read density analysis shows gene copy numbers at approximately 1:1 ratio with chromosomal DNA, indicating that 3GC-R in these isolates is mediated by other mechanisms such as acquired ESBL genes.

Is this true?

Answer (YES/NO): NO